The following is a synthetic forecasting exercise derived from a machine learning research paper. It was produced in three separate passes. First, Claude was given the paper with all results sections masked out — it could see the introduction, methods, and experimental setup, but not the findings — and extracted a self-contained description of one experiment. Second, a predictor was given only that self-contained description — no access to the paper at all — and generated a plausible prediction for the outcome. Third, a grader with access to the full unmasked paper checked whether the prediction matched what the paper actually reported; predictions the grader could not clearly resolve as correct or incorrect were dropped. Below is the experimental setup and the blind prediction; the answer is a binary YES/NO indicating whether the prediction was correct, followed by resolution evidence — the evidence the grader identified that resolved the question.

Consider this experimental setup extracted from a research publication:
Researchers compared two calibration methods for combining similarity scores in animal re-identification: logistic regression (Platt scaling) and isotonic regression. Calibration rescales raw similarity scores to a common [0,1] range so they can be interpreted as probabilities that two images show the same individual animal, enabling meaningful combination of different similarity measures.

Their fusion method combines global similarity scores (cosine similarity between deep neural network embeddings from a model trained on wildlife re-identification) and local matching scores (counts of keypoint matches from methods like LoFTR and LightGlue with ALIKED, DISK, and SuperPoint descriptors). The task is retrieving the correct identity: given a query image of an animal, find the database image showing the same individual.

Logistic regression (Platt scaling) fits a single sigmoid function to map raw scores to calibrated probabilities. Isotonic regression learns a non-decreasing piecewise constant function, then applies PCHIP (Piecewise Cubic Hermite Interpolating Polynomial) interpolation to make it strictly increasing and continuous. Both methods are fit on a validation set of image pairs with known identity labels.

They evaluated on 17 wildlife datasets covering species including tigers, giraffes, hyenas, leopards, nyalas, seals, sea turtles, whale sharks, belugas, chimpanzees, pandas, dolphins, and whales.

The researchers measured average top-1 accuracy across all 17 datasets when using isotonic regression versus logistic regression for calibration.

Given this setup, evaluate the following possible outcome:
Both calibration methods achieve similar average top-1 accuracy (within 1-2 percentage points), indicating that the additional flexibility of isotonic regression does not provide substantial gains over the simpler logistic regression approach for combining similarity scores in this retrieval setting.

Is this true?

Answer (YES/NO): YES